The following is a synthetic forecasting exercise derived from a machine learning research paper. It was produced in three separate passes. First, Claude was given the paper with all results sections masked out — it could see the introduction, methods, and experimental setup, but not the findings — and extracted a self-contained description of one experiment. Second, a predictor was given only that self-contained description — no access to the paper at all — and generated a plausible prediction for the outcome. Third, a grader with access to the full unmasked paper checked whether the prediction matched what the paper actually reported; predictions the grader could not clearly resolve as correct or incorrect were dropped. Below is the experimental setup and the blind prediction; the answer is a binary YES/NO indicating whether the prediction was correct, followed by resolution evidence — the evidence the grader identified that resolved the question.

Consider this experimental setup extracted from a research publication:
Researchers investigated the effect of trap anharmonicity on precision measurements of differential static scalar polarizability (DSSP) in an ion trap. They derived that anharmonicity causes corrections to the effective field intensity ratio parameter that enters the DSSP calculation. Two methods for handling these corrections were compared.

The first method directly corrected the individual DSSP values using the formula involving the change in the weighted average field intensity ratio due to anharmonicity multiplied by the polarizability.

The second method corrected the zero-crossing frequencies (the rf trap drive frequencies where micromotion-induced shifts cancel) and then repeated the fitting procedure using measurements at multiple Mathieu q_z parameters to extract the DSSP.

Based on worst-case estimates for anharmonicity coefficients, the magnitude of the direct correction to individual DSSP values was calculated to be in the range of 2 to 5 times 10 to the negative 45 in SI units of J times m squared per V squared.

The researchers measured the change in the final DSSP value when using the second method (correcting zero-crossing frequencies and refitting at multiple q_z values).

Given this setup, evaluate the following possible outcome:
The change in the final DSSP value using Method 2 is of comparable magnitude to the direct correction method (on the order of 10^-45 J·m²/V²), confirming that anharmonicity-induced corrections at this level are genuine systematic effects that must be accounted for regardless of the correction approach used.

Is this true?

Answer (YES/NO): NO